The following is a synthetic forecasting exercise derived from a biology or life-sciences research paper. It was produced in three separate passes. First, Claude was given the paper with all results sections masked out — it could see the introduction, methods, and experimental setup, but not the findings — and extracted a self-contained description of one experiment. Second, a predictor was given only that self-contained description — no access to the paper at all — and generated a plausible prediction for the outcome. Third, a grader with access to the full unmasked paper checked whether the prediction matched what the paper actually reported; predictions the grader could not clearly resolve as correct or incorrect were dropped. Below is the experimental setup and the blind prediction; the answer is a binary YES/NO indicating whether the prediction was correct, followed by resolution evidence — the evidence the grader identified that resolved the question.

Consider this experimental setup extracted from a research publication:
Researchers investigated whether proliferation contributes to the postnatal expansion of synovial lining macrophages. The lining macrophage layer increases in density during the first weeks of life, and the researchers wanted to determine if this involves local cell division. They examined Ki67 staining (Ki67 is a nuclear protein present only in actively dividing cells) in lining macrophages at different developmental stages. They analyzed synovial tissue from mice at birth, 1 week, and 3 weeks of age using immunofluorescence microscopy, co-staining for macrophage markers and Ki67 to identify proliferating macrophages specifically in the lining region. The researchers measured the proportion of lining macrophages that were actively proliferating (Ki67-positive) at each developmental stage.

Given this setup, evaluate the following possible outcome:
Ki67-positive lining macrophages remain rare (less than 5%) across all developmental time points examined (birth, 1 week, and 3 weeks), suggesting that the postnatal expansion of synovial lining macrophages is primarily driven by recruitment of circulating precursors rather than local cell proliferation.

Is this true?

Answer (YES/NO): NO